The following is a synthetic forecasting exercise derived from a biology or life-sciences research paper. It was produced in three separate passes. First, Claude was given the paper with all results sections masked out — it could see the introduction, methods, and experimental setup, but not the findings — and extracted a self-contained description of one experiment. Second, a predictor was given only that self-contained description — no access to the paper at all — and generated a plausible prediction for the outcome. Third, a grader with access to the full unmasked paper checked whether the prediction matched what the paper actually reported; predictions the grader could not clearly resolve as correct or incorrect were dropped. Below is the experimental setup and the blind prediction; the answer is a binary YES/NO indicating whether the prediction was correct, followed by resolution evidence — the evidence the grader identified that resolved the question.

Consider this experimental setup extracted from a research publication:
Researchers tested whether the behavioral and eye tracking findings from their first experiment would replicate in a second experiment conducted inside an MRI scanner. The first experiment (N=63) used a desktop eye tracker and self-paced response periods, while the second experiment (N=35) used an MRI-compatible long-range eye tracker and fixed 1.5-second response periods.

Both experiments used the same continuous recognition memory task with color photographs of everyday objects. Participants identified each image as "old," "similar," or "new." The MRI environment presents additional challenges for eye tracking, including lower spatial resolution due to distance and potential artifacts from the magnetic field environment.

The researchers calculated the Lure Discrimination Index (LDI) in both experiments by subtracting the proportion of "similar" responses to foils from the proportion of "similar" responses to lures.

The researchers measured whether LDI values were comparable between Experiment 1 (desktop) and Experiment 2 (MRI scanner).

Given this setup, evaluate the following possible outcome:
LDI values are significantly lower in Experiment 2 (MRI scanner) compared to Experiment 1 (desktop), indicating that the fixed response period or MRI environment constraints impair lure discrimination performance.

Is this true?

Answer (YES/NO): NO